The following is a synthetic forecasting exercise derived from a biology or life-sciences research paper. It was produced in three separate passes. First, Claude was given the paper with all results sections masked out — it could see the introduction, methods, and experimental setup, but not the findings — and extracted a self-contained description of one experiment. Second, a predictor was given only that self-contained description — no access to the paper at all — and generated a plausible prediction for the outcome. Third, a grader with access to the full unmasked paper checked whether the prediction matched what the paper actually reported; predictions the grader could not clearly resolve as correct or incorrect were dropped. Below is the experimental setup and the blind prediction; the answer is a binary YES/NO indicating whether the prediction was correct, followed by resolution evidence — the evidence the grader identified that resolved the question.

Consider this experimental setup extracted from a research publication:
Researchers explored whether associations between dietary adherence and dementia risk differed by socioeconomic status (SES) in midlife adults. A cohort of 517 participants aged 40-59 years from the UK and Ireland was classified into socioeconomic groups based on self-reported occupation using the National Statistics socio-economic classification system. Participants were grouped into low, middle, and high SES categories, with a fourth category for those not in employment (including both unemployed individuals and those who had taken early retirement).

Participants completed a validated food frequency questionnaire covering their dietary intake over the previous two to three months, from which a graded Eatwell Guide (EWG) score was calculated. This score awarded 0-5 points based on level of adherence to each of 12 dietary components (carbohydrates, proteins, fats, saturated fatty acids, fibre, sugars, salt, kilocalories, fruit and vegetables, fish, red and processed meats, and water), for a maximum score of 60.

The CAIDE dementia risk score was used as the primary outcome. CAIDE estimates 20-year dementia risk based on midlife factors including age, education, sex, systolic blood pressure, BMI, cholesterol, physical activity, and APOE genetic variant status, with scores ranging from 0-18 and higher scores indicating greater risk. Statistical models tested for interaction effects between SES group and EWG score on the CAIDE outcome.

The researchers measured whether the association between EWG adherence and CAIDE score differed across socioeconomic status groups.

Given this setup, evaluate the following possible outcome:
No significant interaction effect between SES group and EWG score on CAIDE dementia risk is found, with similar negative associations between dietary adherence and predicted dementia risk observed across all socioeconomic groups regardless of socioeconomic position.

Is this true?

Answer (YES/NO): NO